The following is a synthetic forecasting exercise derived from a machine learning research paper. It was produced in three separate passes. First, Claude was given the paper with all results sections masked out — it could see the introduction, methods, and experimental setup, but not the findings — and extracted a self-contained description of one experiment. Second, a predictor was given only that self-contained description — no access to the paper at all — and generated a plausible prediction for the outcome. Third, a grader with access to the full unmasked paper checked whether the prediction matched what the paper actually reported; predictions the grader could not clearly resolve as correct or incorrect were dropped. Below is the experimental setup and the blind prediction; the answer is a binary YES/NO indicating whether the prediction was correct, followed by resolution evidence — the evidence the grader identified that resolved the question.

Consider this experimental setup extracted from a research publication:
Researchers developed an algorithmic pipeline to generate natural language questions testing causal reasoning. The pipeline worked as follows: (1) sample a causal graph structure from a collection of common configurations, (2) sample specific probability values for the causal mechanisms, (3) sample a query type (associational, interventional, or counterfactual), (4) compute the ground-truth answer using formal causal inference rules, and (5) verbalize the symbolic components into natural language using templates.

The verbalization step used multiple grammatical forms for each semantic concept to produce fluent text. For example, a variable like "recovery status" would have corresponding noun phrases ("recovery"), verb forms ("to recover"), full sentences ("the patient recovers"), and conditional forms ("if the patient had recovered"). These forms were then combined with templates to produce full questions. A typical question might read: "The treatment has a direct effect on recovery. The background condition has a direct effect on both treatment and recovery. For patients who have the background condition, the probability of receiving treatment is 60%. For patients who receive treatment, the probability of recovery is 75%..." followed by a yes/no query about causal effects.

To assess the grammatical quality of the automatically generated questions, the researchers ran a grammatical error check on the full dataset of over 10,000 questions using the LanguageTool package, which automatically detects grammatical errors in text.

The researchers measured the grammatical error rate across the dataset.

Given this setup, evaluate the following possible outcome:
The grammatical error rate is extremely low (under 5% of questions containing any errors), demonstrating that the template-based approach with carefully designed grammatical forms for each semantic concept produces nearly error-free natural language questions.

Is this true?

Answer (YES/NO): NO